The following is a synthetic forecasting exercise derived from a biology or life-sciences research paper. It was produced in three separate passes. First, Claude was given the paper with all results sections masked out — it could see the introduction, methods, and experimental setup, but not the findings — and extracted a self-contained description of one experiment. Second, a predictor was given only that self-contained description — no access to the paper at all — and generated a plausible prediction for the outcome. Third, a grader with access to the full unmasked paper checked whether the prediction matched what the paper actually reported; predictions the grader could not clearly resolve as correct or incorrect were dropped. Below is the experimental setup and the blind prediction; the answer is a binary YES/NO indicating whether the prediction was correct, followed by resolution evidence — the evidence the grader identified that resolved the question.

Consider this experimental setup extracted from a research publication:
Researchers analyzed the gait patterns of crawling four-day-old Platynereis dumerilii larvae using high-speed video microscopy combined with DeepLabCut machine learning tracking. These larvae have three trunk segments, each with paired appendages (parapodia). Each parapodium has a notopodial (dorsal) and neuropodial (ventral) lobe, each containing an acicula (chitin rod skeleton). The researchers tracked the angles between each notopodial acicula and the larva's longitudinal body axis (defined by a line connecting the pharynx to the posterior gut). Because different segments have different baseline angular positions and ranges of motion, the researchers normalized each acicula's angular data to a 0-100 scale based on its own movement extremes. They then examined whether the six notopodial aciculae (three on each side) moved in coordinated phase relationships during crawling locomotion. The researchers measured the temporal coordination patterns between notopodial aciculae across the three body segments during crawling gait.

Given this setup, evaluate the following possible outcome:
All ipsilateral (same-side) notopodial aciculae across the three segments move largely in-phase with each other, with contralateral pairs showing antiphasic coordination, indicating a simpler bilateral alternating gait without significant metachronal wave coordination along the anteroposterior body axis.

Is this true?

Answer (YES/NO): NO